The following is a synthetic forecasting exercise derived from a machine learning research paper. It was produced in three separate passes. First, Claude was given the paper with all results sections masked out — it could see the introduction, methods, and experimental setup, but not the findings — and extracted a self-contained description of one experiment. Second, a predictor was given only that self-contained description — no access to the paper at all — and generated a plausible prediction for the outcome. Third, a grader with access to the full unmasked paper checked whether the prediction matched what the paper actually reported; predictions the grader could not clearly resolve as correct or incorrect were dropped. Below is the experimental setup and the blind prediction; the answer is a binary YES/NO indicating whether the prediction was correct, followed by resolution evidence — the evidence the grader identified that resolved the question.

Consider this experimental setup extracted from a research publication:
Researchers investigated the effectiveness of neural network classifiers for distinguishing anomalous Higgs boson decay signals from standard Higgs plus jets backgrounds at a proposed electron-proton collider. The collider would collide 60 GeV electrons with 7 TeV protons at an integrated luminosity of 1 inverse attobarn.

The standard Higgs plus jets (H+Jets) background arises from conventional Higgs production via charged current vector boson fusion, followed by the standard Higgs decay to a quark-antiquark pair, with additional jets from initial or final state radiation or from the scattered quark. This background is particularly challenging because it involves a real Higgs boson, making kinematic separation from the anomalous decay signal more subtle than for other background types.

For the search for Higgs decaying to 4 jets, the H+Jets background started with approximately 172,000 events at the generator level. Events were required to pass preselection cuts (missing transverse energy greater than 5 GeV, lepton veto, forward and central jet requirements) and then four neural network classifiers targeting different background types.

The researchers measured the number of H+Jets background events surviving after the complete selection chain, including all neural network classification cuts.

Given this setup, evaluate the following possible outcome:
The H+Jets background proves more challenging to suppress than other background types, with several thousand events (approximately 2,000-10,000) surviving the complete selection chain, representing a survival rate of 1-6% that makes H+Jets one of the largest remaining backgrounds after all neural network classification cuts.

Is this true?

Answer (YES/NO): NO